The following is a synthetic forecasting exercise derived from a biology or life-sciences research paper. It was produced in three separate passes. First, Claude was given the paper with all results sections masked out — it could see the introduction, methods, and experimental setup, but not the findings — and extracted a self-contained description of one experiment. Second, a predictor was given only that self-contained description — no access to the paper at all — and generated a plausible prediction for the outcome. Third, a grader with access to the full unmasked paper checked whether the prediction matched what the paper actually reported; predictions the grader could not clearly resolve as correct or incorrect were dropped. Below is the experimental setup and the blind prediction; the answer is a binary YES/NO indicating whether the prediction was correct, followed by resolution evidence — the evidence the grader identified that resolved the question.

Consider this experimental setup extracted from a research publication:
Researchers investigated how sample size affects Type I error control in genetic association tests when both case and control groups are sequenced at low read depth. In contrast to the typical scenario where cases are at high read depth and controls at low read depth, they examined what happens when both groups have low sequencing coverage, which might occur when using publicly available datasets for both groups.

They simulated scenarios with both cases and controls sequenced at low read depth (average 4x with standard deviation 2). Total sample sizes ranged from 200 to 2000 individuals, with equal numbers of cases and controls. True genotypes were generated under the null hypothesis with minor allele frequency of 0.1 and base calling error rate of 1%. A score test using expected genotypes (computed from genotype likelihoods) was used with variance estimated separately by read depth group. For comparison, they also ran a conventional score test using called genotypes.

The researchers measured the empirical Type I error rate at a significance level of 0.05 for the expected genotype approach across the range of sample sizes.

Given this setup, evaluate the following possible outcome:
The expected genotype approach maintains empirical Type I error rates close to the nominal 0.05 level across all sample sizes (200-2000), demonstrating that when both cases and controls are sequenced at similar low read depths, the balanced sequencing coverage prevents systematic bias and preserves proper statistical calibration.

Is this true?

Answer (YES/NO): NO